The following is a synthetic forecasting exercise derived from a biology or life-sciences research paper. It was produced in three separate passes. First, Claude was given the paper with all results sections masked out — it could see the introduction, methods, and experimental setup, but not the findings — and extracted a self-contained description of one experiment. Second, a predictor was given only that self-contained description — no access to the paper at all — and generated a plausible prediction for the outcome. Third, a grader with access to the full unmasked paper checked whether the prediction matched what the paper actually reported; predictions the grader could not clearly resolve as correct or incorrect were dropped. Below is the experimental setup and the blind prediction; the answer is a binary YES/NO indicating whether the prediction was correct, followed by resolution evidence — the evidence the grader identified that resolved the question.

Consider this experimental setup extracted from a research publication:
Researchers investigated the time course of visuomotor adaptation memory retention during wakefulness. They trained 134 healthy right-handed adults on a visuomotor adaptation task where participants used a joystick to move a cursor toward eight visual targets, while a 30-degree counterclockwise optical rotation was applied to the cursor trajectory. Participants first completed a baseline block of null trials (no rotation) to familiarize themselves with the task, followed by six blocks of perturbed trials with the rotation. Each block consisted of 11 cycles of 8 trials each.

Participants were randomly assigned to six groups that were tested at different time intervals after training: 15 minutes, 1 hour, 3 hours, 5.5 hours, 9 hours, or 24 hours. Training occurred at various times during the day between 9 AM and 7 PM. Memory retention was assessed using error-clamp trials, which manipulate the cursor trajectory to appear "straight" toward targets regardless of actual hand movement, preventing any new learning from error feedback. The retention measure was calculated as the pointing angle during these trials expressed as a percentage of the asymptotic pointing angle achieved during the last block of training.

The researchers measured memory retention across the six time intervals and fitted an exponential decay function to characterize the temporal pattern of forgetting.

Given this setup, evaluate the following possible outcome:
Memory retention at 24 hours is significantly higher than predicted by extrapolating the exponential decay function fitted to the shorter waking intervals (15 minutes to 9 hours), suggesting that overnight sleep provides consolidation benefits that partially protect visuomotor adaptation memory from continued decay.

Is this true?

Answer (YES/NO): NO